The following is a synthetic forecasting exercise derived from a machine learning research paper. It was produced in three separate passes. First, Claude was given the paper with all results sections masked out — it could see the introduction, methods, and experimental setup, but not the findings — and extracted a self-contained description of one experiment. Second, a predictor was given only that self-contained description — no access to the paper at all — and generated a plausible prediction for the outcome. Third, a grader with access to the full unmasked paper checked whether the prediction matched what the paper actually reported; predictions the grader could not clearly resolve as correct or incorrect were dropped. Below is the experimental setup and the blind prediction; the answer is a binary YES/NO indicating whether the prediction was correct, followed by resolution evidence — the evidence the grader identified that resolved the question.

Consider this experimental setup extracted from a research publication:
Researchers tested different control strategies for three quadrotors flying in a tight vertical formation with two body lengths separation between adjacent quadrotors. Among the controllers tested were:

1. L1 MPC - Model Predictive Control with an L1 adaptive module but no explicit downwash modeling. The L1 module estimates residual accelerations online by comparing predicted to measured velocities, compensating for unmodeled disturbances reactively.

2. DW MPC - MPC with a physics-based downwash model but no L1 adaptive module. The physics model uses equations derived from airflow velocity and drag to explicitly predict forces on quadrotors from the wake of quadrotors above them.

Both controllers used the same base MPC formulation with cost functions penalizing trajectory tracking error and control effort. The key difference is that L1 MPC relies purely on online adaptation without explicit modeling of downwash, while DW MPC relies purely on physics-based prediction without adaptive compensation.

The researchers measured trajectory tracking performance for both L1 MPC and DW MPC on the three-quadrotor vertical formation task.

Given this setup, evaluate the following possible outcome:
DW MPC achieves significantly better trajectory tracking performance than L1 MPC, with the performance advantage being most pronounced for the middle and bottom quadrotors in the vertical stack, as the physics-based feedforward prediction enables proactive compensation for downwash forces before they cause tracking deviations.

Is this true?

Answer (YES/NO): NO